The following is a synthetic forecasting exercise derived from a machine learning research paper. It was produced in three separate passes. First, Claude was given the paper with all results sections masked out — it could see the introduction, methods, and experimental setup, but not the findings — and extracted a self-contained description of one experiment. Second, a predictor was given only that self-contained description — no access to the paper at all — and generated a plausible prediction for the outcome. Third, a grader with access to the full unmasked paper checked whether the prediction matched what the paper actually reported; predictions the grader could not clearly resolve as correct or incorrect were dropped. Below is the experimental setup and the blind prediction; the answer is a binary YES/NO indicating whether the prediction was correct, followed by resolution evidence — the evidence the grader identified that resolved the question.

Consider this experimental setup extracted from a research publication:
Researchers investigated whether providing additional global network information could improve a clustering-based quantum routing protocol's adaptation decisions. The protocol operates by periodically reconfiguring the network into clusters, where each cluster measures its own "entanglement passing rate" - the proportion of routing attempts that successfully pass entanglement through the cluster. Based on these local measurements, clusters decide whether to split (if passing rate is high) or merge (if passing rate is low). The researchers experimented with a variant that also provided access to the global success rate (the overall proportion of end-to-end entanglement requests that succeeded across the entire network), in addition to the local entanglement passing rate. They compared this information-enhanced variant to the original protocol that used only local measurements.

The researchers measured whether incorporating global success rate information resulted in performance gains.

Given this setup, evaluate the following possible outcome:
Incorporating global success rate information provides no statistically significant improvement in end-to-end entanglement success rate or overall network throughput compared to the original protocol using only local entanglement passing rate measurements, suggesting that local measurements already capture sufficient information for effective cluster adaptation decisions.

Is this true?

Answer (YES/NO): YES